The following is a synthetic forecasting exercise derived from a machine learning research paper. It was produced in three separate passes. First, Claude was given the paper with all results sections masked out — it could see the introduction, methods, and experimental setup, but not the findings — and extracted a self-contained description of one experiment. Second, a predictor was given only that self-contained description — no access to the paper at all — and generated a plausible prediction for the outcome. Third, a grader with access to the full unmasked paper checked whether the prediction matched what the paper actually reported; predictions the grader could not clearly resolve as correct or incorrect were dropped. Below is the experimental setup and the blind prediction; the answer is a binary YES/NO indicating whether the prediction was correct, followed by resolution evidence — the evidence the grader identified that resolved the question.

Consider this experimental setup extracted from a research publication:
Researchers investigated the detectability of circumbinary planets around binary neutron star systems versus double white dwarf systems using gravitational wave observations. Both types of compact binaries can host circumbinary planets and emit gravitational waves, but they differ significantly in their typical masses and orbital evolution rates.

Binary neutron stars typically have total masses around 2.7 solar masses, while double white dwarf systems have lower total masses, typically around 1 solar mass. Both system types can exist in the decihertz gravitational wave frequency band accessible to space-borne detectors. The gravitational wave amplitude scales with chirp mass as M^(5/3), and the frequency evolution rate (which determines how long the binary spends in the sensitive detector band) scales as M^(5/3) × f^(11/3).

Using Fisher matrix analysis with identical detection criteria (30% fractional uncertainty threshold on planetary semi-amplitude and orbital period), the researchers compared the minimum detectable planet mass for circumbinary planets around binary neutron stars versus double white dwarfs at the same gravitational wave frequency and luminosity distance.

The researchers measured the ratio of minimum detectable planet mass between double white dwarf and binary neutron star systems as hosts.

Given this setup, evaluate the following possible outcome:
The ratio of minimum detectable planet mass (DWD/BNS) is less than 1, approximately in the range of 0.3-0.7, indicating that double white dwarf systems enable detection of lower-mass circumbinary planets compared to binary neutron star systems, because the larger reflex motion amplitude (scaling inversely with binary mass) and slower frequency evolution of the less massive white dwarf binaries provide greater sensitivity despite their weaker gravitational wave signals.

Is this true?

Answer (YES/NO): NO